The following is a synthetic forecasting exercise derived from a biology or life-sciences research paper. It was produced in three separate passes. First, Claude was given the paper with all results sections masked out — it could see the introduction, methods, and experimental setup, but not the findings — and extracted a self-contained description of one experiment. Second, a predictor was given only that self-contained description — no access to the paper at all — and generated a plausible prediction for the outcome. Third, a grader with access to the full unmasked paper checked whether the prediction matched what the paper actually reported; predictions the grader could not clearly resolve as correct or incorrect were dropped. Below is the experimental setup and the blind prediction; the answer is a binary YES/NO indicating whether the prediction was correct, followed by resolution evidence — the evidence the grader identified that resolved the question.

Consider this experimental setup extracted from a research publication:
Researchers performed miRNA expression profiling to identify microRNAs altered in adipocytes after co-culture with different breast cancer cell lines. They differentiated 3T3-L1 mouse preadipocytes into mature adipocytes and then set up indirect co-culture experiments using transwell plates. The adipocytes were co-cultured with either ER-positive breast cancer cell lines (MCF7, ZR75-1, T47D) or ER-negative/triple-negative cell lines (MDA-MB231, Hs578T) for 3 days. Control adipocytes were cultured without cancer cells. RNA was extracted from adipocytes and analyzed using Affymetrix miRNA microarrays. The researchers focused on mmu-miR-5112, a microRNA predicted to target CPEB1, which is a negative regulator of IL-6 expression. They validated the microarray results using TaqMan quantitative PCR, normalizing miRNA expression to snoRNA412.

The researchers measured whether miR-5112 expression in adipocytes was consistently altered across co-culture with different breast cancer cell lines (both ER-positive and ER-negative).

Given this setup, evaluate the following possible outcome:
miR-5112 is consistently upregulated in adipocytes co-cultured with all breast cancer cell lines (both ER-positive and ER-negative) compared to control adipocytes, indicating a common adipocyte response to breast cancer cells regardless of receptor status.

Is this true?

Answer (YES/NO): NO